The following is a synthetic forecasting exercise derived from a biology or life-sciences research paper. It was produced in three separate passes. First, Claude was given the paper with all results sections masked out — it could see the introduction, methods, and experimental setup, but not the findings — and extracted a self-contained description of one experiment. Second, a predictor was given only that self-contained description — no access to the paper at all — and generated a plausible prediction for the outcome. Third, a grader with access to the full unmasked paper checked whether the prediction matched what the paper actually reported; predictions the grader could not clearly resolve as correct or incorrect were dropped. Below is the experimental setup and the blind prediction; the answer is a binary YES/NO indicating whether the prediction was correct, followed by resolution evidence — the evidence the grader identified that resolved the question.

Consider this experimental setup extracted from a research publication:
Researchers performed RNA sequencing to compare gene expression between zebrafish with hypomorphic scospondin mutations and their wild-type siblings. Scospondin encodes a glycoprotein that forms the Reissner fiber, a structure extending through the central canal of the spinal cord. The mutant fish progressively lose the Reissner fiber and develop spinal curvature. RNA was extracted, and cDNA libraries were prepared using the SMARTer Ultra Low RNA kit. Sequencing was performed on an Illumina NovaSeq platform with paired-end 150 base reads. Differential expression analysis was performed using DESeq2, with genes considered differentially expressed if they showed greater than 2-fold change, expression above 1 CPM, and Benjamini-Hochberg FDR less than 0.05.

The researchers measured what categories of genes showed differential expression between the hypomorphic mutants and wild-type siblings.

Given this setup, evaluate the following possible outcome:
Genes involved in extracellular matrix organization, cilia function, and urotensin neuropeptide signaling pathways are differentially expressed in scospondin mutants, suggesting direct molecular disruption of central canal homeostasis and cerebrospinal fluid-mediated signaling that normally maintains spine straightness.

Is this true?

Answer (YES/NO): NO